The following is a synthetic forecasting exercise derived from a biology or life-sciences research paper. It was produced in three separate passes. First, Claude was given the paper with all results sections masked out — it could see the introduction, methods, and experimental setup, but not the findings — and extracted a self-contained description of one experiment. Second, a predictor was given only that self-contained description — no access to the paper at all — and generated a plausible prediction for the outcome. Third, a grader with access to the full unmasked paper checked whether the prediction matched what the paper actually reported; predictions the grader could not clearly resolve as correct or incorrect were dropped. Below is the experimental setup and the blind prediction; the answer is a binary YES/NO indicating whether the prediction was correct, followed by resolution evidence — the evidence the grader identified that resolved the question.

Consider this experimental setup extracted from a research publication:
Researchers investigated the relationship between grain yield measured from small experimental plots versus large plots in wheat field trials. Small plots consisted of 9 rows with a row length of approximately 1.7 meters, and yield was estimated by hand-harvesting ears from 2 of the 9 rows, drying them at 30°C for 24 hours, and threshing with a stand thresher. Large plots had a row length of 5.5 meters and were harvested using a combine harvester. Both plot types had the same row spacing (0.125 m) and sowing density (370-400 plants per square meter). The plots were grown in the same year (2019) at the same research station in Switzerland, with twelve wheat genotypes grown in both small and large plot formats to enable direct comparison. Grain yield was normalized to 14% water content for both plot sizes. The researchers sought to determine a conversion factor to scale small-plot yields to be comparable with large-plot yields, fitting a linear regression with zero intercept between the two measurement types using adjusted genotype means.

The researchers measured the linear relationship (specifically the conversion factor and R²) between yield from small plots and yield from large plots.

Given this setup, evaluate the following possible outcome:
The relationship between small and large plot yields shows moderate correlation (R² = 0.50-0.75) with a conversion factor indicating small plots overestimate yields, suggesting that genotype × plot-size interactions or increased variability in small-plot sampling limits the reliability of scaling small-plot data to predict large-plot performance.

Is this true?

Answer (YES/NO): NO